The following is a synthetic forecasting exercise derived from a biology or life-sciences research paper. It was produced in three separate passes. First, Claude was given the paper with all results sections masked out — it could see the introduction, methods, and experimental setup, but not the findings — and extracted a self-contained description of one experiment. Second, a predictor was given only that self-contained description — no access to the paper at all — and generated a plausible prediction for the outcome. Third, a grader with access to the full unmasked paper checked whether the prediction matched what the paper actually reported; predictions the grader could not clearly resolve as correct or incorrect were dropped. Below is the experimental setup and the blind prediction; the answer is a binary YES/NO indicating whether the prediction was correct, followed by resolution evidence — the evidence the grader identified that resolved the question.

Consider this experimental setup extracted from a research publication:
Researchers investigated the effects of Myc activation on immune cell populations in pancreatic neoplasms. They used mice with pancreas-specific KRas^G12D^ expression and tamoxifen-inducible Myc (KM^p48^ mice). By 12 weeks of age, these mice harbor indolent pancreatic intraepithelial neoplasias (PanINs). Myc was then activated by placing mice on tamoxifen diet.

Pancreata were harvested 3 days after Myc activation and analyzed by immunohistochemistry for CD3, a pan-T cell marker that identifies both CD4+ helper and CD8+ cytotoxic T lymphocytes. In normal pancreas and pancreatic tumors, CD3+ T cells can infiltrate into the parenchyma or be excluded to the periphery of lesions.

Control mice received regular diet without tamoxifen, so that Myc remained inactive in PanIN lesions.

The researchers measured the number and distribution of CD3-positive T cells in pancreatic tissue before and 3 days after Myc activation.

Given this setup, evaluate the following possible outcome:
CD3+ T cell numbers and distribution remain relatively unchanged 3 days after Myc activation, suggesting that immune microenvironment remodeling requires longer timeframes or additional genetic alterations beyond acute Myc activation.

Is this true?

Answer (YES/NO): NO